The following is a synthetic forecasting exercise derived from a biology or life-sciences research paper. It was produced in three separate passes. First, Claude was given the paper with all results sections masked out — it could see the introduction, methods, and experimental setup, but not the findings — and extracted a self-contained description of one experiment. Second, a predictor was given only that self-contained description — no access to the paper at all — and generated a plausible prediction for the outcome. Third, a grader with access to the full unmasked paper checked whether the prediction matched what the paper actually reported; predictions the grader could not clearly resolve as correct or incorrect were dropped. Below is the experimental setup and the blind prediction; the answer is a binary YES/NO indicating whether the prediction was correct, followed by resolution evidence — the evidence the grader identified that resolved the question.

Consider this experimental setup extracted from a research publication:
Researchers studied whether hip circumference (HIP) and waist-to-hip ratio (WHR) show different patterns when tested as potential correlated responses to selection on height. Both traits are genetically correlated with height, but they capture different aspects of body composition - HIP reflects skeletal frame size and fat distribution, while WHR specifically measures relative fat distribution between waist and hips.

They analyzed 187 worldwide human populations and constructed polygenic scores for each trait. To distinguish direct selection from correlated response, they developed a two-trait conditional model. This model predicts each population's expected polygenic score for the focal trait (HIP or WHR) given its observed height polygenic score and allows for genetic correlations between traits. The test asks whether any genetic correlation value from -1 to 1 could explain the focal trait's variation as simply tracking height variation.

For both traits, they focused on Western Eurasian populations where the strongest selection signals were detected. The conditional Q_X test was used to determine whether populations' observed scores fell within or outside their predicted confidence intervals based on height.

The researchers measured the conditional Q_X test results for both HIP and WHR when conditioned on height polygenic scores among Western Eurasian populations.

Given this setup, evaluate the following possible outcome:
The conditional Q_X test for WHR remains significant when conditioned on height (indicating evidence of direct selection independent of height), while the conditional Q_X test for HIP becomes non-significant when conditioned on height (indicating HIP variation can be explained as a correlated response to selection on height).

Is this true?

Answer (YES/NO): YES